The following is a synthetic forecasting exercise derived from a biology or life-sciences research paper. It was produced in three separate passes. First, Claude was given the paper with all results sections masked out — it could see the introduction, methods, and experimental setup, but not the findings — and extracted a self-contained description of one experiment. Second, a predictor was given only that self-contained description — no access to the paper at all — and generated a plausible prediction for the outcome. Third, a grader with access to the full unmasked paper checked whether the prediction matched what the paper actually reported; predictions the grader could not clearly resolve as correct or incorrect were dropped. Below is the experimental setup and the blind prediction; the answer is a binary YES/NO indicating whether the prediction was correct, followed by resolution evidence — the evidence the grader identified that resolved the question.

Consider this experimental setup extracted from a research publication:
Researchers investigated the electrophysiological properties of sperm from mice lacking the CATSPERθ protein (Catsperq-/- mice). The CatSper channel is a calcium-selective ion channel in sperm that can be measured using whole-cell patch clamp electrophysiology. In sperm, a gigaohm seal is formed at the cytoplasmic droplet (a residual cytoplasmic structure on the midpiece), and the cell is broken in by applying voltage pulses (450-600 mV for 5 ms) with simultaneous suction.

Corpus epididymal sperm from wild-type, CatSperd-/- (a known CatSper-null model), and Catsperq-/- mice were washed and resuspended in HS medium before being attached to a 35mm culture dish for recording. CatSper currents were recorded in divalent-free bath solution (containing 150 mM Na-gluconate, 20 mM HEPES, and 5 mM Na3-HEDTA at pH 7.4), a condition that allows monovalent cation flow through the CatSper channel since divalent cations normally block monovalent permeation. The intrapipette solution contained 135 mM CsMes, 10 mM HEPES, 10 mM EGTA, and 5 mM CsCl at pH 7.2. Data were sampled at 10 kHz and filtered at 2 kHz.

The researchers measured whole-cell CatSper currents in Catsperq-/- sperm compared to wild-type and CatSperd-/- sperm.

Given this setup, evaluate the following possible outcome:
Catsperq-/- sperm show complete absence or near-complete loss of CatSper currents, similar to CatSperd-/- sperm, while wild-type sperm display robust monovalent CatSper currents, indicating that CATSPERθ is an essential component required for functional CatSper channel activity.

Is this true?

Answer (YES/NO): YES